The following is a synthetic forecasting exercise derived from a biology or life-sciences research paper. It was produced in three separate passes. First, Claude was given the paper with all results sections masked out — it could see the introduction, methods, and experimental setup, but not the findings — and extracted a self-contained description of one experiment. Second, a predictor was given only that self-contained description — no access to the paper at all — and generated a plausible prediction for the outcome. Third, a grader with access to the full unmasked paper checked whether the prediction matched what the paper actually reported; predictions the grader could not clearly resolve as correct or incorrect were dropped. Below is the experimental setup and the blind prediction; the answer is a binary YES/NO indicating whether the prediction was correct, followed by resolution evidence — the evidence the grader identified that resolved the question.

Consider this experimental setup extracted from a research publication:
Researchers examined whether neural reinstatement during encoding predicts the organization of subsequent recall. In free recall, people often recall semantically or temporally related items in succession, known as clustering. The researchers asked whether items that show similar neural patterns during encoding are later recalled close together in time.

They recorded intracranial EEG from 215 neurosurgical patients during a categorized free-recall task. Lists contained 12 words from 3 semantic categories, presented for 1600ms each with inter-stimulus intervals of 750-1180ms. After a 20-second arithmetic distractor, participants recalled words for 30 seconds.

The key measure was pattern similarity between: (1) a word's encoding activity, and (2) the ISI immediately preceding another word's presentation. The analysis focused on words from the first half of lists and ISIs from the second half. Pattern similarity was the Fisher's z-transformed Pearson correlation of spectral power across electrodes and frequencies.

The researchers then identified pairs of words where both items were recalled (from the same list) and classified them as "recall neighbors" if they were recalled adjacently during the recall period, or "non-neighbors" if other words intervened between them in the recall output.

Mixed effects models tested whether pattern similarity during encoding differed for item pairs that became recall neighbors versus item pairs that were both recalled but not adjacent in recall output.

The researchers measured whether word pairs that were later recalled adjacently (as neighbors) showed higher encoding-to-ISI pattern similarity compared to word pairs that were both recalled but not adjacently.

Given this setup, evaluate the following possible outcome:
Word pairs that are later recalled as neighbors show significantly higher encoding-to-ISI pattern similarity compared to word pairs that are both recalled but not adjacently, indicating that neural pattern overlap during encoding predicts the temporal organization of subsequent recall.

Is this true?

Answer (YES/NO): NO